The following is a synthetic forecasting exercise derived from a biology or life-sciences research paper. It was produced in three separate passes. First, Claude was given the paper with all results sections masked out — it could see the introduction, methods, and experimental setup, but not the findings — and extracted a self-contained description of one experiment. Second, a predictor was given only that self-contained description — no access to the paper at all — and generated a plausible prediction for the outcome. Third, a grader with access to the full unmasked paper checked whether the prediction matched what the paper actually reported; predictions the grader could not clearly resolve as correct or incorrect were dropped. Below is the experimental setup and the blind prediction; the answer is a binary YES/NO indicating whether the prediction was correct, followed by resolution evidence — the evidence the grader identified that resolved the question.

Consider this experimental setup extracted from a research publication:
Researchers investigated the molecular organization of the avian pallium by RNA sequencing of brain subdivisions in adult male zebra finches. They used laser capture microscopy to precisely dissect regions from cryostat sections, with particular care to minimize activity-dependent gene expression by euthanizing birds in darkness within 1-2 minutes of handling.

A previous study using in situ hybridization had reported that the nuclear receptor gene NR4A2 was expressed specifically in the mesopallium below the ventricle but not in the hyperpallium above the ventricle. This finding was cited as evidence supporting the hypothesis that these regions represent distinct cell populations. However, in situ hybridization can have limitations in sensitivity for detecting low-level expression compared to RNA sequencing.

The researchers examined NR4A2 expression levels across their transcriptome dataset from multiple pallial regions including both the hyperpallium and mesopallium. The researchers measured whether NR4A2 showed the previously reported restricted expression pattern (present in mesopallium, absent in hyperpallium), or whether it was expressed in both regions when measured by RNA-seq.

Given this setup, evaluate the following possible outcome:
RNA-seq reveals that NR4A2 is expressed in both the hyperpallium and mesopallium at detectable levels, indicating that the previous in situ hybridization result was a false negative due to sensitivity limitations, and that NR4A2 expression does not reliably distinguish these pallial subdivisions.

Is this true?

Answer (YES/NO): NO